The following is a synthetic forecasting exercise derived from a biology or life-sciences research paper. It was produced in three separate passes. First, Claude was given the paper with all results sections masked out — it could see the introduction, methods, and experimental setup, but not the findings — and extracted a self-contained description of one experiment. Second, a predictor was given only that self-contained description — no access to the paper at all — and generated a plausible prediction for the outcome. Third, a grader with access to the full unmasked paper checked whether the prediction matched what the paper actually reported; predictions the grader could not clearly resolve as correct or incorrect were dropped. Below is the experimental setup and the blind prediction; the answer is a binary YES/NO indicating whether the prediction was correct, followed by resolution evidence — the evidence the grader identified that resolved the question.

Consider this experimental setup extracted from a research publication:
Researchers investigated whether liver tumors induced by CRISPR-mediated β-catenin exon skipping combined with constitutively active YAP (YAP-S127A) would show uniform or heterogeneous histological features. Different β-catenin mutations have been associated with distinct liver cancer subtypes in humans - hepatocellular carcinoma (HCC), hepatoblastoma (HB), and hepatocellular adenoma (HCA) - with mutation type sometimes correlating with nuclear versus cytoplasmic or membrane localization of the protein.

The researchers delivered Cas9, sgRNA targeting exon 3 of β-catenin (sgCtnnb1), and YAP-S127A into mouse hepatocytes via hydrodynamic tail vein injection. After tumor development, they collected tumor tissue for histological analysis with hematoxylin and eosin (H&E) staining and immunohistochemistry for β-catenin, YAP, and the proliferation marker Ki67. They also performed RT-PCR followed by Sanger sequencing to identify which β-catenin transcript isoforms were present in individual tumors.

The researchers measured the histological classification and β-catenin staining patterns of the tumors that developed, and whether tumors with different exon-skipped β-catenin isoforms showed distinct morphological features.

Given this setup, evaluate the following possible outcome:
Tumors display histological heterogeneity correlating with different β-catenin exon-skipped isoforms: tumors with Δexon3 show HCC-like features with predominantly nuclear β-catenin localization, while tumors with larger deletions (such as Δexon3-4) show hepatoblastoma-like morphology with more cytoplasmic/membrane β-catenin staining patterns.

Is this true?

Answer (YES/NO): NO